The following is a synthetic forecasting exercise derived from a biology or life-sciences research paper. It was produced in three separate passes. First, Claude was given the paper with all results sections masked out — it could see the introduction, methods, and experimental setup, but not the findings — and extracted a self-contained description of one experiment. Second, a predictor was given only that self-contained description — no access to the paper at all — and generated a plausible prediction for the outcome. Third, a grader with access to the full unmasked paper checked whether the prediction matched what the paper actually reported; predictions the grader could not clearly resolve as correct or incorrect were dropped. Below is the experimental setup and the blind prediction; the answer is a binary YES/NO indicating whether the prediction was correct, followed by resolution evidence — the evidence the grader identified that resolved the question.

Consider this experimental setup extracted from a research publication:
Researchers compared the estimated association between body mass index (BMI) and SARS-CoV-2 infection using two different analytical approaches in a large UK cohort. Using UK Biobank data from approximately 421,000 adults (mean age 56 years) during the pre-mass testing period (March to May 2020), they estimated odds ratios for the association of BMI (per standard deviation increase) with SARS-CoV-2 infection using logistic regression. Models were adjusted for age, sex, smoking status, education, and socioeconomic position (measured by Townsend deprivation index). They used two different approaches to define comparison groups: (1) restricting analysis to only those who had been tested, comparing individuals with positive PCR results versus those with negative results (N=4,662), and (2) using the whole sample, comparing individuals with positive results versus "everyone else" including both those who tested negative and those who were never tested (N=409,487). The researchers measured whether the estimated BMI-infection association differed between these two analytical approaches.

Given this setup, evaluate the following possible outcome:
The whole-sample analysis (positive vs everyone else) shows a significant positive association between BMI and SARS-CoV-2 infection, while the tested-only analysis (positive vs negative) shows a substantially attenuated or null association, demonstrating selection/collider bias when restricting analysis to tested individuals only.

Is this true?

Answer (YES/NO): NO